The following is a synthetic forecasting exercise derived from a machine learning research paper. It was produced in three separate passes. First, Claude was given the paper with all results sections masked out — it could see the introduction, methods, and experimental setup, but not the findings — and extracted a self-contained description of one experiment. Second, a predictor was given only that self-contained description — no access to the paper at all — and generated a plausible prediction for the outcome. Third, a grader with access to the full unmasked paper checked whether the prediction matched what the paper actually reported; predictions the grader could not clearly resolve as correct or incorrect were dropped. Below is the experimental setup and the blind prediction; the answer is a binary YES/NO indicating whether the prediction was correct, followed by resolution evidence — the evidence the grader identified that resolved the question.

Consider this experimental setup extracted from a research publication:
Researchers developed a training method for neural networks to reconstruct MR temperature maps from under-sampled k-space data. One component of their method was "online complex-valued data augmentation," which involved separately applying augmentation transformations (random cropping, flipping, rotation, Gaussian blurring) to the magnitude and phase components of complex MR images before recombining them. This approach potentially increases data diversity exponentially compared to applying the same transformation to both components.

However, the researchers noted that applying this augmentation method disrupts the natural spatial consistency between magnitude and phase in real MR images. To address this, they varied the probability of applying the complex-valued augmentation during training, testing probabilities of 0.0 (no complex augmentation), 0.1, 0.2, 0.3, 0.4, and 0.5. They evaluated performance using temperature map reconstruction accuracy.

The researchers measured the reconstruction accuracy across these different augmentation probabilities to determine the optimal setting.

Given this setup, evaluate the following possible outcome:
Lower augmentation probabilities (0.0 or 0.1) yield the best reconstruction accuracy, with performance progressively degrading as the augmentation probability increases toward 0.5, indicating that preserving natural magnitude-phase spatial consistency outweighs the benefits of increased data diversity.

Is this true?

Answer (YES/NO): NO